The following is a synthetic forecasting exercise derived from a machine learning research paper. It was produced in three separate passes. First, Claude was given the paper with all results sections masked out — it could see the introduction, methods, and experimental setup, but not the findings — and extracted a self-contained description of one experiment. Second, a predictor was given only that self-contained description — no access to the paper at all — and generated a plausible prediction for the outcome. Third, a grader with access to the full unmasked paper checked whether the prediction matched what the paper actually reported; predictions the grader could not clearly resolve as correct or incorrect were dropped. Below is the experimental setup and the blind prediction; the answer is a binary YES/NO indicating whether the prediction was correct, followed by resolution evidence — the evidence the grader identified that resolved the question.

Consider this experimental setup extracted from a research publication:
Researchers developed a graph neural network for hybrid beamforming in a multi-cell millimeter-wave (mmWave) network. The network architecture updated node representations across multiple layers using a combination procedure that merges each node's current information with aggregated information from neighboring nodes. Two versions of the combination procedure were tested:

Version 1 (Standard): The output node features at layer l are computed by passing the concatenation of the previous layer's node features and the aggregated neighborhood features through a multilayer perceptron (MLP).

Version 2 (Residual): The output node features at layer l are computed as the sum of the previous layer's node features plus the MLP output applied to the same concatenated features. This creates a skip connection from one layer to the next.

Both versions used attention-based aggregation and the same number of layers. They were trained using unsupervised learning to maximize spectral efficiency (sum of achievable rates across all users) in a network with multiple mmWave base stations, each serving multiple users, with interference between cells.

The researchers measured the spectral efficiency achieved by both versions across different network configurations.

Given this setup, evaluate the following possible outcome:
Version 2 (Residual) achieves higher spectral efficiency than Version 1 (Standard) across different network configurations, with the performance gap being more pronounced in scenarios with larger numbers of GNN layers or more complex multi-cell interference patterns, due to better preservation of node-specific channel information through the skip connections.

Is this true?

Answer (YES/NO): NO